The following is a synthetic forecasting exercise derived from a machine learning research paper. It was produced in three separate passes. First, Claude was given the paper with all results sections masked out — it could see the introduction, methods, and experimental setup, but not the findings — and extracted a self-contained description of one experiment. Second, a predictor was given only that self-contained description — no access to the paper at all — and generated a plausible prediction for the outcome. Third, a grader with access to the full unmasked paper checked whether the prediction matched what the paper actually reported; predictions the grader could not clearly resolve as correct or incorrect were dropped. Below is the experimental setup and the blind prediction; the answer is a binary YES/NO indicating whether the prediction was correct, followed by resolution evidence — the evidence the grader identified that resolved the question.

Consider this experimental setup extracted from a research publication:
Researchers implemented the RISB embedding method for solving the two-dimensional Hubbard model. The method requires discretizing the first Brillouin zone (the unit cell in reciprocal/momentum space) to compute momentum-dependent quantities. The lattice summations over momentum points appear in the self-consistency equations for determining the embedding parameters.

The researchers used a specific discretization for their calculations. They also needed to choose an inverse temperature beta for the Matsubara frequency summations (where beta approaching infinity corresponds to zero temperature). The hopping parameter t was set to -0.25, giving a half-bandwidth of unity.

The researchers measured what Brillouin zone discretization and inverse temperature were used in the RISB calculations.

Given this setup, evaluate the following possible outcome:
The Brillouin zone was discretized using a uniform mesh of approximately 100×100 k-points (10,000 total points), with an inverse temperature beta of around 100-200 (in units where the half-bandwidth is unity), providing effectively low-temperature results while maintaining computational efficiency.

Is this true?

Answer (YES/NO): NO